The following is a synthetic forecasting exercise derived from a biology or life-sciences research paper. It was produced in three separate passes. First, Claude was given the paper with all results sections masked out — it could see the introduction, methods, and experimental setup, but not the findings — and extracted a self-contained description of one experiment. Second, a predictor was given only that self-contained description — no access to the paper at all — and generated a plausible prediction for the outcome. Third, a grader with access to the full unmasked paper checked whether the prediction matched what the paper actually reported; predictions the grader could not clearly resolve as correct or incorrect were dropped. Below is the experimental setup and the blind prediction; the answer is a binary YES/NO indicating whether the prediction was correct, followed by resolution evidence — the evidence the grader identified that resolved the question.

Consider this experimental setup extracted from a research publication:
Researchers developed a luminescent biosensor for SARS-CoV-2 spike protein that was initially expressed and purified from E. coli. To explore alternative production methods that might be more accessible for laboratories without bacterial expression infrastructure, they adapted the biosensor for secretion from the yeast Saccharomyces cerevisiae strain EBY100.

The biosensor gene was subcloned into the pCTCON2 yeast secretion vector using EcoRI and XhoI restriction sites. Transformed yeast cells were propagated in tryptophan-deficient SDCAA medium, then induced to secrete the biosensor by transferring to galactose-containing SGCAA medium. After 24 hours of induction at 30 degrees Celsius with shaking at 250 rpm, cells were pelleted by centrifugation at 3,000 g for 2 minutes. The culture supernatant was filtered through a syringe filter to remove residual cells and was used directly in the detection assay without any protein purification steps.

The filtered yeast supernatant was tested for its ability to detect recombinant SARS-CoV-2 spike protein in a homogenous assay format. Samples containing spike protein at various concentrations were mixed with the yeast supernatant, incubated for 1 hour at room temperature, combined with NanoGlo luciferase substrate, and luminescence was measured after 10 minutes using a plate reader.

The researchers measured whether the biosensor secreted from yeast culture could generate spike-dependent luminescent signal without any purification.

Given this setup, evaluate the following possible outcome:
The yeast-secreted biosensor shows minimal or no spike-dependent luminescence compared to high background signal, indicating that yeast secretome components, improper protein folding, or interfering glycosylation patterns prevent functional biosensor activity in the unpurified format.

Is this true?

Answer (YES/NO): NO